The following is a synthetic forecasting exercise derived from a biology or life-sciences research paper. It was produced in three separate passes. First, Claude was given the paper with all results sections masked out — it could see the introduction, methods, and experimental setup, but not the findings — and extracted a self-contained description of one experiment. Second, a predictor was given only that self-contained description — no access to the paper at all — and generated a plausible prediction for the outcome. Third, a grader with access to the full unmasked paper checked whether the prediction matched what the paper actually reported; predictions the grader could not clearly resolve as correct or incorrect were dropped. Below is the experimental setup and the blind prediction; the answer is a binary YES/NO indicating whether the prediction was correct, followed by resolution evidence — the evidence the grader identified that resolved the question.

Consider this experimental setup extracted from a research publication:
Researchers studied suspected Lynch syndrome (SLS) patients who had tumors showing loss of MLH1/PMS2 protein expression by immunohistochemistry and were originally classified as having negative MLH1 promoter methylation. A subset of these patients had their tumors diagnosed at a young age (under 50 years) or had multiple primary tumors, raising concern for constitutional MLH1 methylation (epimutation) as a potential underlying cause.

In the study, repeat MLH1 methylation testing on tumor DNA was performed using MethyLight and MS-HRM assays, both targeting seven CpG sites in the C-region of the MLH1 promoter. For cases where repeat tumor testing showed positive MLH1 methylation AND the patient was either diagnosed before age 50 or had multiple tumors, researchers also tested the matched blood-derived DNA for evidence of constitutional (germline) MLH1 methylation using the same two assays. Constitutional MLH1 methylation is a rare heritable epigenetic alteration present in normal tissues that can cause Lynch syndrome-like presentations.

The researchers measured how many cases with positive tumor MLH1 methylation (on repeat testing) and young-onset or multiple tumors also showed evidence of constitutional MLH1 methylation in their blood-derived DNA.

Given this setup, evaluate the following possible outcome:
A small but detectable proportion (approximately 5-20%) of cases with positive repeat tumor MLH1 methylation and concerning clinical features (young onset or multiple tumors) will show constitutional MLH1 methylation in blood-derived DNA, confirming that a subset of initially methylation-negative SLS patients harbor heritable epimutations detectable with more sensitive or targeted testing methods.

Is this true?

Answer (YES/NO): YES